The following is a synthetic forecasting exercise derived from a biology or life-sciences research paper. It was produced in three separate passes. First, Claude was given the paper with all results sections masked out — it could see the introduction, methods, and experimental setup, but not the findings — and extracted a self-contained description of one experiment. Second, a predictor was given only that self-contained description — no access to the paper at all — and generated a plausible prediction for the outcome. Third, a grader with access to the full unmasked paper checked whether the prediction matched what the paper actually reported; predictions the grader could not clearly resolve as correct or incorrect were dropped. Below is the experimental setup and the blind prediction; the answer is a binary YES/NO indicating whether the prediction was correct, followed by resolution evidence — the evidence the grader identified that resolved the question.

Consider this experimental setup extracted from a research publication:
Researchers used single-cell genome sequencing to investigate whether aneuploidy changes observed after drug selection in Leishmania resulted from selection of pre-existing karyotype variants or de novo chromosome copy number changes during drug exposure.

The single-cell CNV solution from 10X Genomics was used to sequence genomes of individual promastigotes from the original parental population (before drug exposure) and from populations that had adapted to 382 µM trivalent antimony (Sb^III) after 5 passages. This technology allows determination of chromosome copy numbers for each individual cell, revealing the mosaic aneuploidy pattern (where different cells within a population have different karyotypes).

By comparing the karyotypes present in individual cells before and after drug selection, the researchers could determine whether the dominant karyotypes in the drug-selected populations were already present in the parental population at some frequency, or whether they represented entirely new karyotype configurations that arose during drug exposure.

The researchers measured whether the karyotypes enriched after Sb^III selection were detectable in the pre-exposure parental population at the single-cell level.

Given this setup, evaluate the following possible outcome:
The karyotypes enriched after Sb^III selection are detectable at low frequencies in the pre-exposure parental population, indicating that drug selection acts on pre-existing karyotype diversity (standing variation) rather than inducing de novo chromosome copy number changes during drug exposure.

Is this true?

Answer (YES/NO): NO